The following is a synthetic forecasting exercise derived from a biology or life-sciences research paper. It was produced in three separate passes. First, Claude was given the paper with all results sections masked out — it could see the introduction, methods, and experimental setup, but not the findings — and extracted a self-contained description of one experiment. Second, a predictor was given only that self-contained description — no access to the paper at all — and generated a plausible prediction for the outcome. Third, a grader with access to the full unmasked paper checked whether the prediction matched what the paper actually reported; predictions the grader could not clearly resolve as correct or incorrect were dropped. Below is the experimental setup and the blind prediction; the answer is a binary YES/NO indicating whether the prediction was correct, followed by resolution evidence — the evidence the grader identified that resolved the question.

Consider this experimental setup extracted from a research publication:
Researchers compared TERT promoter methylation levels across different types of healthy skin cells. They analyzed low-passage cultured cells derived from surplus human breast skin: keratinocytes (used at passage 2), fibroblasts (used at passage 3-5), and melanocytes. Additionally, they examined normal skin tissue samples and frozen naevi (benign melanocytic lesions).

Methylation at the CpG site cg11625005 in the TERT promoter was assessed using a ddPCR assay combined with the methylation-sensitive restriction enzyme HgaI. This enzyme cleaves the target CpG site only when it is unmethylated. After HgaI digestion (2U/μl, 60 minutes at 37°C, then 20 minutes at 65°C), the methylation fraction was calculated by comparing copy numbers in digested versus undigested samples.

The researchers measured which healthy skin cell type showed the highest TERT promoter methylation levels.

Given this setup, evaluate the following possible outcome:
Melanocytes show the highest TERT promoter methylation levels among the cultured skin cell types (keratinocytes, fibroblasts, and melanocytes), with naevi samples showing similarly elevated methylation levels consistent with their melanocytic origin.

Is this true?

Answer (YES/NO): NO